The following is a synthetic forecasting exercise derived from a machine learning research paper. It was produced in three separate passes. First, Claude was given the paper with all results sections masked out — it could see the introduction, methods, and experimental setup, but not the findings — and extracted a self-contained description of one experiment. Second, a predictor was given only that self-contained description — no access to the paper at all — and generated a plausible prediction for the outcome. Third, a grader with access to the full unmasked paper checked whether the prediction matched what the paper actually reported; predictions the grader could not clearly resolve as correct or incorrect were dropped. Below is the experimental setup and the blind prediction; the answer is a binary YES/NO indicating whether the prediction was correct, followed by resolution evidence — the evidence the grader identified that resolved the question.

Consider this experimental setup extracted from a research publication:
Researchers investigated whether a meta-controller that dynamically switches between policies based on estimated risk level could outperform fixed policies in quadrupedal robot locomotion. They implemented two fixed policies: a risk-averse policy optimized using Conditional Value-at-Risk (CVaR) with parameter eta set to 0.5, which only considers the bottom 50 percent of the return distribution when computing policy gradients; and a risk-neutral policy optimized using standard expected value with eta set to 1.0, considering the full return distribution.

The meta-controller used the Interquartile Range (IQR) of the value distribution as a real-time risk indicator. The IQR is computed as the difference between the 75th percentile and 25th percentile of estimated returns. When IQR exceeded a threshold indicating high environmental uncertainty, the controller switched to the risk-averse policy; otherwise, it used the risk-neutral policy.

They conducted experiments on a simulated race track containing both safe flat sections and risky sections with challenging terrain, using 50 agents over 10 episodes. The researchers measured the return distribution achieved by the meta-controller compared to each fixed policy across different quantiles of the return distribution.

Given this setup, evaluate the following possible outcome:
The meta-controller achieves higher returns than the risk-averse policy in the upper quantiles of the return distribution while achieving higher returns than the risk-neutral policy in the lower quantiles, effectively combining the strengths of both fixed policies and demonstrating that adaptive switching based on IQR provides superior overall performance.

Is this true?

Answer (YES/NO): YES